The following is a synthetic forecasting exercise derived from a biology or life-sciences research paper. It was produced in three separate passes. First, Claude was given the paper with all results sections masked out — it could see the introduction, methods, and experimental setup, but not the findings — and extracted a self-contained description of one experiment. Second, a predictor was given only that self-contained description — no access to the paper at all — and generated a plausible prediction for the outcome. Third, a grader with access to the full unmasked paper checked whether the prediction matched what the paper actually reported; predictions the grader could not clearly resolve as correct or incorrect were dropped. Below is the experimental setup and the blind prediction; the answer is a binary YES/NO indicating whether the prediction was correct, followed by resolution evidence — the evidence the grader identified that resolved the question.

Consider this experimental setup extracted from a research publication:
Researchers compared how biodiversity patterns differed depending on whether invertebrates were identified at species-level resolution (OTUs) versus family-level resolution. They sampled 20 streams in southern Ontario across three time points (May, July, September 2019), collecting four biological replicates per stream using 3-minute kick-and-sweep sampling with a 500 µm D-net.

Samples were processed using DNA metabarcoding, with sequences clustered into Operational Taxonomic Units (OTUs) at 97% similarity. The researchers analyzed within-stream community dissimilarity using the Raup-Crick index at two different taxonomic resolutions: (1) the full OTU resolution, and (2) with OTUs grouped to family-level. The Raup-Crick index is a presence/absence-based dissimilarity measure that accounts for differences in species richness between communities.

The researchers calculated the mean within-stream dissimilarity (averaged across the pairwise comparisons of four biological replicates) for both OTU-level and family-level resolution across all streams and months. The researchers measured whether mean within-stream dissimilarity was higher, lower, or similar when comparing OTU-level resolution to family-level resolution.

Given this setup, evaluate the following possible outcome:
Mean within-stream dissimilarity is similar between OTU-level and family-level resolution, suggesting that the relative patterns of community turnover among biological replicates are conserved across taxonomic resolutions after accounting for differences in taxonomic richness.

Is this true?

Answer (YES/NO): YES